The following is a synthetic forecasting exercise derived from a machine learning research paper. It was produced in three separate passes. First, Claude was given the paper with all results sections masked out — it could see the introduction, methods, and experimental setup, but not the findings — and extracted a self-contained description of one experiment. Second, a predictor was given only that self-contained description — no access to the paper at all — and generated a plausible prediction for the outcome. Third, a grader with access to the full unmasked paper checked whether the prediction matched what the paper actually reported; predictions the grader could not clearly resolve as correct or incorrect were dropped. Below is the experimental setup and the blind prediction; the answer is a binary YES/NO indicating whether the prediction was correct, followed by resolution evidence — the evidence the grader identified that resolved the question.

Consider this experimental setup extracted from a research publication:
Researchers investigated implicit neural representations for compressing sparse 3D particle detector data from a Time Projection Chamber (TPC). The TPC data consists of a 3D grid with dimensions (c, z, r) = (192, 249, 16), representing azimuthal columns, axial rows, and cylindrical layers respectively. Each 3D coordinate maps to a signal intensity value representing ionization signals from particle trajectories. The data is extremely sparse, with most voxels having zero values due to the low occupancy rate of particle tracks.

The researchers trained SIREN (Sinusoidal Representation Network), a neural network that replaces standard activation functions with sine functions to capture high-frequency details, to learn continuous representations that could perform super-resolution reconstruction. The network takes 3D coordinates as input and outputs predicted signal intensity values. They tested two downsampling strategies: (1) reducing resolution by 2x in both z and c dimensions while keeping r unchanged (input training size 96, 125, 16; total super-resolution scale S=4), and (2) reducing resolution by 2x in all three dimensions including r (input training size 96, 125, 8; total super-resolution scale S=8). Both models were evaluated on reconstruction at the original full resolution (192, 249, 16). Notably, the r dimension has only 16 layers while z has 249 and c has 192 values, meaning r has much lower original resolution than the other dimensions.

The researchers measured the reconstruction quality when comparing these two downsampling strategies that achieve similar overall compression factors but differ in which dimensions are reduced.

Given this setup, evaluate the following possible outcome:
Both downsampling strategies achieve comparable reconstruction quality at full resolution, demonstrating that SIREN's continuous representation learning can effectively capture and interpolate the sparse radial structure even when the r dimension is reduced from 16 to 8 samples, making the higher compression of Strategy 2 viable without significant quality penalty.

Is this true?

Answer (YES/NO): NO